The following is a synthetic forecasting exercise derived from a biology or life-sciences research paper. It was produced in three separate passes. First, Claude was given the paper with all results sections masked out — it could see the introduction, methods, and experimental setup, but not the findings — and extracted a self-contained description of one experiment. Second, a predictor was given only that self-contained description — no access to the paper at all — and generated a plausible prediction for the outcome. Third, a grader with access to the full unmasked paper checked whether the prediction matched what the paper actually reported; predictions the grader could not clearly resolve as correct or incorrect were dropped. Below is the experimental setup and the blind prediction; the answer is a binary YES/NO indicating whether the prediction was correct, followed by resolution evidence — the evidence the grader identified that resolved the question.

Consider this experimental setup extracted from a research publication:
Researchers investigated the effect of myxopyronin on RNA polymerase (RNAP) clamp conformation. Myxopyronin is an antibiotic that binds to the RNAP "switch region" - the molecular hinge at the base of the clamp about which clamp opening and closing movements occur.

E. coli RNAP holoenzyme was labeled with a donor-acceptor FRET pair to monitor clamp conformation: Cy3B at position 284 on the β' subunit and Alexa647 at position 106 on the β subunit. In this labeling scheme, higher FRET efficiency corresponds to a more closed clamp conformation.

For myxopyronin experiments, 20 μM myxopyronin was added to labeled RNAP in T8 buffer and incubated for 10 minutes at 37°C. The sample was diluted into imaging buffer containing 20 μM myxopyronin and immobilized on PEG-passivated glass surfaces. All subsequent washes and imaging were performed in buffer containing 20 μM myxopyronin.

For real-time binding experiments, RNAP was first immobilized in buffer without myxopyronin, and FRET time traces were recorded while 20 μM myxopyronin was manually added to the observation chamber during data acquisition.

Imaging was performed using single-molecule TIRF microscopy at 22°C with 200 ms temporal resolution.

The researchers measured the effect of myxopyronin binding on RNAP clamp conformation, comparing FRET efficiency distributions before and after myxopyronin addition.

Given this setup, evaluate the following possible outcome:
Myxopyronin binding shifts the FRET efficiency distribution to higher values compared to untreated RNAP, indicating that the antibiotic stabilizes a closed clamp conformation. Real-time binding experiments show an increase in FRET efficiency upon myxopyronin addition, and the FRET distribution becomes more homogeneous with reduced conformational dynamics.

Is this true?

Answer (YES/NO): YES